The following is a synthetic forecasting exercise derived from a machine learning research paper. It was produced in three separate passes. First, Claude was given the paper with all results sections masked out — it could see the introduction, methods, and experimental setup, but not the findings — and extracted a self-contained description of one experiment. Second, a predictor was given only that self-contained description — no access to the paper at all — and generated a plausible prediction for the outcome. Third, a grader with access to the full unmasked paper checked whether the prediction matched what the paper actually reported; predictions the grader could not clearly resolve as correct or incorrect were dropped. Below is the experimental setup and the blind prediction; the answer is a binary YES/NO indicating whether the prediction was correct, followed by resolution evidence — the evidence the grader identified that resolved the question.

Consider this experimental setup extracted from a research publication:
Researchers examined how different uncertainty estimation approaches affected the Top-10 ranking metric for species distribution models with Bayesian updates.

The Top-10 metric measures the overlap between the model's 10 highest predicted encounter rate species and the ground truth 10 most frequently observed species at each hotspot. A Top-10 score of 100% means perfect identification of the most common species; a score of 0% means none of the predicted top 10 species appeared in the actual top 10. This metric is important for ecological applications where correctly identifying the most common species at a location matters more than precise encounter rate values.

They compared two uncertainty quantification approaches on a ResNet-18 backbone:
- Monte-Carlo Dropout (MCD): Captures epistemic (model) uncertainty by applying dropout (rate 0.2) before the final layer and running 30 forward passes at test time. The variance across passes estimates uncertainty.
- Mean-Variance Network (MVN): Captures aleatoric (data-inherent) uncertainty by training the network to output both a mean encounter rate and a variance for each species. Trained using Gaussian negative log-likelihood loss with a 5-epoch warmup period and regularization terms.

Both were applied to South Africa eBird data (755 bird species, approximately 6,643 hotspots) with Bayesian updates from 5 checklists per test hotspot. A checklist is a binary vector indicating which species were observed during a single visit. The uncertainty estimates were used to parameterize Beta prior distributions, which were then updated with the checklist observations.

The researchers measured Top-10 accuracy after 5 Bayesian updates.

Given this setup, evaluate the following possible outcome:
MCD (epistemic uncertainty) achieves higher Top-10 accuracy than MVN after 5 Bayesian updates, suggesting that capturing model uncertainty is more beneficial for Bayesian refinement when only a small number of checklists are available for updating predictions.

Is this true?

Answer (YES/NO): NO